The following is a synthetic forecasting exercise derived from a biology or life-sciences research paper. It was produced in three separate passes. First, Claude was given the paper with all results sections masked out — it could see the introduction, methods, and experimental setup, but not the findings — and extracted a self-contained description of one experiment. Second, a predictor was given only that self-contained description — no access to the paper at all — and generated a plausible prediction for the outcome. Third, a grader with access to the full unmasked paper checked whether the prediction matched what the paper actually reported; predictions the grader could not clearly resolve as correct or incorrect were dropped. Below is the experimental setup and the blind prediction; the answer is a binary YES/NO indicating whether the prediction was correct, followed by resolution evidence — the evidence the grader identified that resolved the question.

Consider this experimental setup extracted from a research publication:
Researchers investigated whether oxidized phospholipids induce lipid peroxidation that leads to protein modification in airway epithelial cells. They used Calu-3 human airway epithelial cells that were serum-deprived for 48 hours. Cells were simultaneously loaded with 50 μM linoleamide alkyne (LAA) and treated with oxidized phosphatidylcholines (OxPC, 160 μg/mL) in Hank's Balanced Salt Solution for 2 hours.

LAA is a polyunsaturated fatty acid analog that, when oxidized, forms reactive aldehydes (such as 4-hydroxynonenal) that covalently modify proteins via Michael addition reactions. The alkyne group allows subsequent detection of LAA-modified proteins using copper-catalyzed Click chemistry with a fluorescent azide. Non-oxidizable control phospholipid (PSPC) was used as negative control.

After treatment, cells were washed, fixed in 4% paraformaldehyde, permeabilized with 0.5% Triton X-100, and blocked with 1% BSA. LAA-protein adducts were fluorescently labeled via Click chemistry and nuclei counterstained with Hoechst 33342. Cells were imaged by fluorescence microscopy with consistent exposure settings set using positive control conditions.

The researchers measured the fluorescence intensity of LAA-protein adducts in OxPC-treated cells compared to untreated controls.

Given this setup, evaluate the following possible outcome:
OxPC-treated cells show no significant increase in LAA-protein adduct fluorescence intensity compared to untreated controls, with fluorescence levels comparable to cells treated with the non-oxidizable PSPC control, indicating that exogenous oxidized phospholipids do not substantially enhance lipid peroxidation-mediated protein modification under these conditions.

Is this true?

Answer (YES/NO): NO